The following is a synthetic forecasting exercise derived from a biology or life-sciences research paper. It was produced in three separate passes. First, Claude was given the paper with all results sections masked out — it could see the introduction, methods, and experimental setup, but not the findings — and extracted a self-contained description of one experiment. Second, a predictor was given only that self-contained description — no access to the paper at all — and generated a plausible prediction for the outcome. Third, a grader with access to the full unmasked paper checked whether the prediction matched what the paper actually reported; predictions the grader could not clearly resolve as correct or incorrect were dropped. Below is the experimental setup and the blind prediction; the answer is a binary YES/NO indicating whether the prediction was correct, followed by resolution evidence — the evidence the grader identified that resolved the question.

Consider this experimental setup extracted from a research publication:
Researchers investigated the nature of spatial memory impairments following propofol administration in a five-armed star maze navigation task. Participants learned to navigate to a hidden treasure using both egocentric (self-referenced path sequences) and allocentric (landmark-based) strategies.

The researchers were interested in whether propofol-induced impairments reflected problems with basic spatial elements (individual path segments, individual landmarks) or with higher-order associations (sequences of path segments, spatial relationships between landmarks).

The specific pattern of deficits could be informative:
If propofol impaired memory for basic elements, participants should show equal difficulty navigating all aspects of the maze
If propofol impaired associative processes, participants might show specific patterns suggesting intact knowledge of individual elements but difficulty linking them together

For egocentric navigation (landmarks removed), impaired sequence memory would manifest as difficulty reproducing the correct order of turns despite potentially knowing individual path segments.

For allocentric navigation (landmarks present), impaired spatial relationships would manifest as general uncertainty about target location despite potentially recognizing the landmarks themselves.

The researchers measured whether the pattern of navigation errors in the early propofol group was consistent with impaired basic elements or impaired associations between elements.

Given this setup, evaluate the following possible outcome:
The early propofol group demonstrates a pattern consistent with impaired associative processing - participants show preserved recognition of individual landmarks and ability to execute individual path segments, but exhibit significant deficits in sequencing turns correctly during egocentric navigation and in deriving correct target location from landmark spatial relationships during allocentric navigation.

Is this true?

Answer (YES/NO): YES